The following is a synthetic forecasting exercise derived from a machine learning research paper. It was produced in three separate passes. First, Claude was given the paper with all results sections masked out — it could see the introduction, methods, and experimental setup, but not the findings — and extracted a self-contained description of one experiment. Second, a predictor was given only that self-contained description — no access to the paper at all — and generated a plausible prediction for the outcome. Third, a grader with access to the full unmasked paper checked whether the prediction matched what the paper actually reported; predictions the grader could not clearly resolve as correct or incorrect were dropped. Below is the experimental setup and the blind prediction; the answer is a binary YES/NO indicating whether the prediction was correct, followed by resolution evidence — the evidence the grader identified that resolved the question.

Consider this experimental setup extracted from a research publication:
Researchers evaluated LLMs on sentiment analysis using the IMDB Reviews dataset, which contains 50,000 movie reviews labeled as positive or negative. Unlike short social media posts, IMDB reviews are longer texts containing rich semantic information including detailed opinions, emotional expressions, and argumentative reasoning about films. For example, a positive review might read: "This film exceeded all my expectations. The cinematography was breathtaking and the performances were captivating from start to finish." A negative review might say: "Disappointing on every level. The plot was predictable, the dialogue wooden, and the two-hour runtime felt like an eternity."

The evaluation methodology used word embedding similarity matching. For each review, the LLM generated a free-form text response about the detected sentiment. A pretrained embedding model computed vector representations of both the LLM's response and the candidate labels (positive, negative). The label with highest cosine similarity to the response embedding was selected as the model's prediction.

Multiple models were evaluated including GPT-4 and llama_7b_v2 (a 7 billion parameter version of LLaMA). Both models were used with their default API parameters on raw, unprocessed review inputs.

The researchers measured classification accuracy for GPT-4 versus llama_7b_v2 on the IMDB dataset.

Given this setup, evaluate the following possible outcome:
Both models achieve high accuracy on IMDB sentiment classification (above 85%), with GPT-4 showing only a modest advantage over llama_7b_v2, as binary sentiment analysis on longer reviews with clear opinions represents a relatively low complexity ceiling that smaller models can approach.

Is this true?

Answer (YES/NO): NO